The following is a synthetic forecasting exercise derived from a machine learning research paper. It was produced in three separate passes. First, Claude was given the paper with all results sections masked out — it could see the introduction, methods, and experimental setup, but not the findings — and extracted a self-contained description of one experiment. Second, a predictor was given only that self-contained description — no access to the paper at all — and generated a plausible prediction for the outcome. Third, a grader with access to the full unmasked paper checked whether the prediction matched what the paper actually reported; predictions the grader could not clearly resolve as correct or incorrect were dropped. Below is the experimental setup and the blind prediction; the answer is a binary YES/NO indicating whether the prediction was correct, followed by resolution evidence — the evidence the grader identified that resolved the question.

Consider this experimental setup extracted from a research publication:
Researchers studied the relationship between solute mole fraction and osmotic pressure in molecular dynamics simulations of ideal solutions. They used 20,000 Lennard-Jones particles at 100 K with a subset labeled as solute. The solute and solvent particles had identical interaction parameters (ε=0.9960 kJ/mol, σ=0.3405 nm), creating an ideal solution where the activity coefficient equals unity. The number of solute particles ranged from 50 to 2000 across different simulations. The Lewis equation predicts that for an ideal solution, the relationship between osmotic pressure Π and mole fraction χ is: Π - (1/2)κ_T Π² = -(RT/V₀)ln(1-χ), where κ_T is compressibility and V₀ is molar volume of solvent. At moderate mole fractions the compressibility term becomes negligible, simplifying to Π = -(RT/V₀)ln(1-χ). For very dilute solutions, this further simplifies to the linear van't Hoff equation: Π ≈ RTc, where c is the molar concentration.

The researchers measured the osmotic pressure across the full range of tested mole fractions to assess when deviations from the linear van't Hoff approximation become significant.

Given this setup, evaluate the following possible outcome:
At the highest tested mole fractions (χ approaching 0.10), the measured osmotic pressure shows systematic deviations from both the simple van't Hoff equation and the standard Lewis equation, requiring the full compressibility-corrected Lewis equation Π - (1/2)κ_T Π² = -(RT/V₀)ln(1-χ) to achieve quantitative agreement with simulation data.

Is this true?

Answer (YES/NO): NO